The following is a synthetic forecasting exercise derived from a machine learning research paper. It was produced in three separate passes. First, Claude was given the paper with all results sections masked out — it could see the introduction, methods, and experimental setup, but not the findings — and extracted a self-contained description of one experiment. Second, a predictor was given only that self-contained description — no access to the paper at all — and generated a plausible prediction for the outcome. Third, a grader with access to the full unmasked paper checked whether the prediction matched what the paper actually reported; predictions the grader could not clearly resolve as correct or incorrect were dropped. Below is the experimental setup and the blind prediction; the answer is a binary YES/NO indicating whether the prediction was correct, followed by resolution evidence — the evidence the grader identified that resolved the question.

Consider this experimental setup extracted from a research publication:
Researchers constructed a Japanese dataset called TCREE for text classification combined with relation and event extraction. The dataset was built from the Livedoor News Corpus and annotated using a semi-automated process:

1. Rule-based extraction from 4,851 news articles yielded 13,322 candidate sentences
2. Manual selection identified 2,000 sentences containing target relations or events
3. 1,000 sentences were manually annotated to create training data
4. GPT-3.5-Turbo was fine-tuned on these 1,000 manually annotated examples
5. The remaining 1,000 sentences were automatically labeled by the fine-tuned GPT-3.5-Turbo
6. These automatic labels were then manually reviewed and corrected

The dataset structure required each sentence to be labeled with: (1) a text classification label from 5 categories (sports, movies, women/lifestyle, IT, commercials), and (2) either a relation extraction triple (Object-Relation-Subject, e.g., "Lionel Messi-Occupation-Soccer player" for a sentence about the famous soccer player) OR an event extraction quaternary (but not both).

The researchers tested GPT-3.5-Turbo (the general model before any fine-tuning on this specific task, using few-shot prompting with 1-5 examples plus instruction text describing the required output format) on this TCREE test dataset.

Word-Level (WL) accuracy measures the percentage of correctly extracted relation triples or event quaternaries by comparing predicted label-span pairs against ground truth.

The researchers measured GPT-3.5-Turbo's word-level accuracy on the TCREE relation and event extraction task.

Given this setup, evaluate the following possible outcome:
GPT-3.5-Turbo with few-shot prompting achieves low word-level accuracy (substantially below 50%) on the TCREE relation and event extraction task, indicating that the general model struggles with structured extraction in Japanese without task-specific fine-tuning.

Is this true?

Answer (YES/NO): YES